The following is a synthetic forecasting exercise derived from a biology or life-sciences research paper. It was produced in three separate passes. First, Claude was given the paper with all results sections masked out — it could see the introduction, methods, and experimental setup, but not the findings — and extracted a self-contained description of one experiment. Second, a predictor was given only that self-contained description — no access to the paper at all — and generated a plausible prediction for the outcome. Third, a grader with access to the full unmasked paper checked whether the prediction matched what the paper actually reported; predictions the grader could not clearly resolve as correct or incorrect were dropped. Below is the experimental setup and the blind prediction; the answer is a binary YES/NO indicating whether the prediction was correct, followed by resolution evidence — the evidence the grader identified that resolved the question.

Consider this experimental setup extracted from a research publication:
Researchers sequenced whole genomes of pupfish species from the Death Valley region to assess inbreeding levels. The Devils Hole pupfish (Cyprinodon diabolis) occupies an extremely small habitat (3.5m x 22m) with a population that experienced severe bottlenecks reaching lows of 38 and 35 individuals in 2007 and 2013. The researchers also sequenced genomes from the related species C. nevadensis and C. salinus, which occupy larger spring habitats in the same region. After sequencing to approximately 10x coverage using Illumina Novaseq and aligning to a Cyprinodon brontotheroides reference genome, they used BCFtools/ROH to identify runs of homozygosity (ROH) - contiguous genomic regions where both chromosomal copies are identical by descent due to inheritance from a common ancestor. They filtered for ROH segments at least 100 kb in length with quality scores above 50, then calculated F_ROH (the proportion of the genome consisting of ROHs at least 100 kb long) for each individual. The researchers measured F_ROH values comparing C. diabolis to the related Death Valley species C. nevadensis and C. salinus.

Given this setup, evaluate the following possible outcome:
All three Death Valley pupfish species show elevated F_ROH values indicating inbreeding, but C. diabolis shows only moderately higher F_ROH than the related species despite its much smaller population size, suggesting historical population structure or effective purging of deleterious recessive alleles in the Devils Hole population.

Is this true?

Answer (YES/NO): NO